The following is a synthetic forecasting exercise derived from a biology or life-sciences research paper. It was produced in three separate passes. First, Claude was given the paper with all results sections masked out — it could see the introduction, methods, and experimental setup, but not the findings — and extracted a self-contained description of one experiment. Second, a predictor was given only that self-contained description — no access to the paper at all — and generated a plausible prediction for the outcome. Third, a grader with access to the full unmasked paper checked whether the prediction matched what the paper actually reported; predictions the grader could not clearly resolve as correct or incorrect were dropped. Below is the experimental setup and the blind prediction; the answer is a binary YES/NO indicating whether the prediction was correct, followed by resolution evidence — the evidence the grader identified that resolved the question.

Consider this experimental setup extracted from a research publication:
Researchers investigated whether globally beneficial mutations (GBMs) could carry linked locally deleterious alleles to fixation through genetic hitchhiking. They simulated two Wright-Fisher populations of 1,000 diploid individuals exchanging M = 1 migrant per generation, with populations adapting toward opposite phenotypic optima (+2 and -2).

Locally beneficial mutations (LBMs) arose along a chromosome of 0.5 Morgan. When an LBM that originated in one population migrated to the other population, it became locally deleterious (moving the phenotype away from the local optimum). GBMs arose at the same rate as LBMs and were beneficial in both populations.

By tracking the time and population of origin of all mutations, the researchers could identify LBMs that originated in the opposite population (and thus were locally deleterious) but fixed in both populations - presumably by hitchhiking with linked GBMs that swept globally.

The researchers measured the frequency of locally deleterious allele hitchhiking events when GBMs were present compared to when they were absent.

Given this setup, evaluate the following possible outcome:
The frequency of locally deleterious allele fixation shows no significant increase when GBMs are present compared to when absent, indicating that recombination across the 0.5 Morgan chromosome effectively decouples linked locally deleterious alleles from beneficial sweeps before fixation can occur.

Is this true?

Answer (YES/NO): NO